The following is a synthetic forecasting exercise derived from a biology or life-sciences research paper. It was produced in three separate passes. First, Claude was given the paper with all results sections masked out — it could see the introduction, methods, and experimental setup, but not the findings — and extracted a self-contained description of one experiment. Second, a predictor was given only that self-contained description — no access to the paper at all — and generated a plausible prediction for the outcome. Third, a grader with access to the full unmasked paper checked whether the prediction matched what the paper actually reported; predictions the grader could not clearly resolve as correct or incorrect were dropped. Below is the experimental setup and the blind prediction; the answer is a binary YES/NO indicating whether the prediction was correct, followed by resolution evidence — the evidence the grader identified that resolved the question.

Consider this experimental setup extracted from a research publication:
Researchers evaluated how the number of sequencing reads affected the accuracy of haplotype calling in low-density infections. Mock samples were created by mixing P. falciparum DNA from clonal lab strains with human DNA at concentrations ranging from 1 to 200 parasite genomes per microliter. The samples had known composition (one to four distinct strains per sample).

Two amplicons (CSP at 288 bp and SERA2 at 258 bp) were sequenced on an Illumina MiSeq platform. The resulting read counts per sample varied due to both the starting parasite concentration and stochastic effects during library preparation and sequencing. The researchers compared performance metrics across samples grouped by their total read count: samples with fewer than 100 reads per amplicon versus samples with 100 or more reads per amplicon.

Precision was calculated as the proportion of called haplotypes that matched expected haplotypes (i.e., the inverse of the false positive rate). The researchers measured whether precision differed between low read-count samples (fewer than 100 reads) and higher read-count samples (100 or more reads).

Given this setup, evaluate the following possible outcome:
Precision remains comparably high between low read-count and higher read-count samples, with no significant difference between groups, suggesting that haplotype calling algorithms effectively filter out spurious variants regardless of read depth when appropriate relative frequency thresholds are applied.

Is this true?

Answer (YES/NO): NO